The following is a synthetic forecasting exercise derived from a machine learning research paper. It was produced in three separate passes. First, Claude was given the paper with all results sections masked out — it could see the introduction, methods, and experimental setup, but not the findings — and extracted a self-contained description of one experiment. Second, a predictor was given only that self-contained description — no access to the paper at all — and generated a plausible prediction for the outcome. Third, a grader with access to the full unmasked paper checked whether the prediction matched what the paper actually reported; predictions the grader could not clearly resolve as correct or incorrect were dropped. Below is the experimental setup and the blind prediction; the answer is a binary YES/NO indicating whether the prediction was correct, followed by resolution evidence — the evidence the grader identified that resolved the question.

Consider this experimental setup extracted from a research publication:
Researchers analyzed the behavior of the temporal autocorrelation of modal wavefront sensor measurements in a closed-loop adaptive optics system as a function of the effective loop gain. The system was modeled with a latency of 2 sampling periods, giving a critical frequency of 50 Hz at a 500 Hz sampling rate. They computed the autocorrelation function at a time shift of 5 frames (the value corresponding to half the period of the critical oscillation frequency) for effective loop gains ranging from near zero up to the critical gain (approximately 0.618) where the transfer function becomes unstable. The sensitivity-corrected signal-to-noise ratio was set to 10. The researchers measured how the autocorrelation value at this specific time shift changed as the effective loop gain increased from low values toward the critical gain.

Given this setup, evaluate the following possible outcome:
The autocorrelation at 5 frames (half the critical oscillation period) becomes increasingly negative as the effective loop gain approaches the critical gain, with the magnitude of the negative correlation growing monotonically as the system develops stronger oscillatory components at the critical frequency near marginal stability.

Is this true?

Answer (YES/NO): YES